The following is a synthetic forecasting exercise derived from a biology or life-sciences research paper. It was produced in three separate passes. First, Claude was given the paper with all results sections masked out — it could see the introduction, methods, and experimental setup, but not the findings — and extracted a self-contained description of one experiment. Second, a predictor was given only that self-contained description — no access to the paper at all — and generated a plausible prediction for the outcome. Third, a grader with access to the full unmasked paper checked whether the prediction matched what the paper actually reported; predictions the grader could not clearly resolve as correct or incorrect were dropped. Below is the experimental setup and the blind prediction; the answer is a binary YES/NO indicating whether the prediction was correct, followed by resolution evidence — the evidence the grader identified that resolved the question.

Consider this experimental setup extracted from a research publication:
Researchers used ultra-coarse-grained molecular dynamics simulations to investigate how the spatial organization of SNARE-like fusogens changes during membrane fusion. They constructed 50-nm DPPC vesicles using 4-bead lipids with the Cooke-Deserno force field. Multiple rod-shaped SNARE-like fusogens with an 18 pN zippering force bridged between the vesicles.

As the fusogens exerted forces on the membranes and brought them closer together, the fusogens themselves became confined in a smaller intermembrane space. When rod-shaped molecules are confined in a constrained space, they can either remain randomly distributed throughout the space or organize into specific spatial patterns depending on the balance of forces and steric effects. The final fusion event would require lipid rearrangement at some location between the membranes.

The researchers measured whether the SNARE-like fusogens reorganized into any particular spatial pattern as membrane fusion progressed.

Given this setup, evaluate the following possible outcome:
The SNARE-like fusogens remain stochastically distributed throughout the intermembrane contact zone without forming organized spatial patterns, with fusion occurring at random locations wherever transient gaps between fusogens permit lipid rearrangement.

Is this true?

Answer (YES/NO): NO